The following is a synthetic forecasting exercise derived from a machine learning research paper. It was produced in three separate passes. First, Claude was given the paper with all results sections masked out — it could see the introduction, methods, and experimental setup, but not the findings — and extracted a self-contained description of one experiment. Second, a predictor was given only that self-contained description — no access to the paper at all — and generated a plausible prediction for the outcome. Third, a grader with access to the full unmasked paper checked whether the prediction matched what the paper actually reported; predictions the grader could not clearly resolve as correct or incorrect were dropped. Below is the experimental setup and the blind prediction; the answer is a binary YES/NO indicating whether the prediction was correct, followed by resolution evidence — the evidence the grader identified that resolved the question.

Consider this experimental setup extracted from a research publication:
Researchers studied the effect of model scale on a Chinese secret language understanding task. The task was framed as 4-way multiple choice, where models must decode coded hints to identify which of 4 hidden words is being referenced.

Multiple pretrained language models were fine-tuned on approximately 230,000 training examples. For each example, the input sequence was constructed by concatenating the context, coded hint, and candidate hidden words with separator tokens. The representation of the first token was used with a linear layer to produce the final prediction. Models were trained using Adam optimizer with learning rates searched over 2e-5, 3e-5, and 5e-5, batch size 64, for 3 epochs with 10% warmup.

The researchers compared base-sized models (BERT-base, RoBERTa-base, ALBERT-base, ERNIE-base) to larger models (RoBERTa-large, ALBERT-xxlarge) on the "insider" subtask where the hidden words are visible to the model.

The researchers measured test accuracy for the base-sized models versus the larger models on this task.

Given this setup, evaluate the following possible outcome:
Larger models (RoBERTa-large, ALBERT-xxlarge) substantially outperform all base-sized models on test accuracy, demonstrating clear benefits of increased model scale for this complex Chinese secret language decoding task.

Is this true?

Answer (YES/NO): YES